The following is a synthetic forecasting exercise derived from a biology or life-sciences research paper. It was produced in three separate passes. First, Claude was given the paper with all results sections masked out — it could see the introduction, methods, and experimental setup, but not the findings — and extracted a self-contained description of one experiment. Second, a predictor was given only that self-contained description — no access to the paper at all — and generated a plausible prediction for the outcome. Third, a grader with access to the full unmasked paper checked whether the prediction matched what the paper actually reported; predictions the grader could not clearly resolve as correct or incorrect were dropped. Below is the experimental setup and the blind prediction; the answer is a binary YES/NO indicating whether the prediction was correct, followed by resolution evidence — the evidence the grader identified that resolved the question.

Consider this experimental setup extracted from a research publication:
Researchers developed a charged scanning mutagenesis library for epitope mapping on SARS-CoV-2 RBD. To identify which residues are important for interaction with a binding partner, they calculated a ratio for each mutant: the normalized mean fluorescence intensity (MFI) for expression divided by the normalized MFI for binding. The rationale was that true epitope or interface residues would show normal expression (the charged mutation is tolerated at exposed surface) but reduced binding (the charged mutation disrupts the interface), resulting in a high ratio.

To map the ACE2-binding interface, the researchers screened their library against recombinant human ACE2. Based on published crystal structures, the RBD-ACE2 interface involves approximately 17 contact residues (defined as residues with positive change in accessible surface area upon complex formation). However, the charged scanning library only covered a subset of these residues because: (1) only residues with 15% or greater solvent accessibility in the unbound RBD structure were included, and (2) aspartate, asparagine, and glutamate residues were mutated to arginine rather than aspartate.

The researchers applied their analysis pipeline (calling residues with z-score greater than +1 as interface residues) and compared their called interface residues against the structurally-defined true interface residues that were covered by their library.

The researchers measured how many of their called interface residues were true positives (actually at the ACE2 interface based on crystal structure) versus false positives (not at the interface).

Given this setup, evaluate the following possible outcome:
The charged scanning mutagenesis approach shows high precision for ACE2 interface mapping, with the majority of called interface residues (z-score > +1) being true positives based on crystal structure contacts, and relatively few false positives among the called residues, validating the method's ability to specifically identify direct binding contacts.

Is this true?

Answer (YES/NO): YES